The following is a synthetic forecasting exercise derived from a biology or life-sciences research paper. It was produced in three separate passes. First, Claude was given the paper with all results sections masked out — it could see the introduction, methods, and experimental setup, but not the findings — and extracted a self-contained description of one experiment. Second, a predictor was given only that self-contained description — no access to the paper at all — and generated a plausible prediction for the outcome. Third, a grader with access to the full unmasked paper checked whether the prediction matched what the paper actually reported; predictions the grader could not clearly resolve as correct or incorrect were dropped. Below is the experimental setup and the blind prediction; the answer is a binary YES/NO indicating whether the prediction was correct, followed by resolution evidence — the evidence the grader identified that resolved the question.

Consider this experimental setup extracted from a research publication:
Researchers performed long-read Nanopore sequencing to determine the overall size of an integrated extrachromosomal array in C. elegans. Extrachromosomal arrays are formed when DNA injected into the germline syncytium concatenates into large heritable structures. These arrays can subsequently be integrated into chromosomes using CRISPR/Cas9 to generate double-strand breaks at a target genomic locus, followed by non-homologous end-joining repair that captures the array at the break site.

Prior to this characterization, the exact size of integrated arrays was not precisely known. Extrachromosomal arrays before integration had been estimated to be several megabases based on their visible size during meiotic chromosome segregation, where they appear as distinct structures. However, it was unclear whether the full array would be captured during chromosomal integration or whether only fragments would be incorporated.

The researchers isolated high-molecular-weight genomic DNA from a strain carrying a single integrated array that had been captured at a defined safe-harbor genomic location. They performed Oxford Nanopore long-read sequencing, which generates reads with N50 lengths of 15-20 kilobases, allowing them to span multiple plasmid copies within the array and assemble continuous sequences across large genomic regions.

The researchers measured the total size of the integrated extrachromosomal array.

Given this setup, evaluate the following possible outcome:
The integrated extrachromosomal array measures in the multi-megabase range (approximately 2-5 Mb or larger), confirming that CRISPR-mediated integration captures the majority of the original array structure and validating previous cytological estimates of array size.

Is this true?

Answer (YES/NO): YES